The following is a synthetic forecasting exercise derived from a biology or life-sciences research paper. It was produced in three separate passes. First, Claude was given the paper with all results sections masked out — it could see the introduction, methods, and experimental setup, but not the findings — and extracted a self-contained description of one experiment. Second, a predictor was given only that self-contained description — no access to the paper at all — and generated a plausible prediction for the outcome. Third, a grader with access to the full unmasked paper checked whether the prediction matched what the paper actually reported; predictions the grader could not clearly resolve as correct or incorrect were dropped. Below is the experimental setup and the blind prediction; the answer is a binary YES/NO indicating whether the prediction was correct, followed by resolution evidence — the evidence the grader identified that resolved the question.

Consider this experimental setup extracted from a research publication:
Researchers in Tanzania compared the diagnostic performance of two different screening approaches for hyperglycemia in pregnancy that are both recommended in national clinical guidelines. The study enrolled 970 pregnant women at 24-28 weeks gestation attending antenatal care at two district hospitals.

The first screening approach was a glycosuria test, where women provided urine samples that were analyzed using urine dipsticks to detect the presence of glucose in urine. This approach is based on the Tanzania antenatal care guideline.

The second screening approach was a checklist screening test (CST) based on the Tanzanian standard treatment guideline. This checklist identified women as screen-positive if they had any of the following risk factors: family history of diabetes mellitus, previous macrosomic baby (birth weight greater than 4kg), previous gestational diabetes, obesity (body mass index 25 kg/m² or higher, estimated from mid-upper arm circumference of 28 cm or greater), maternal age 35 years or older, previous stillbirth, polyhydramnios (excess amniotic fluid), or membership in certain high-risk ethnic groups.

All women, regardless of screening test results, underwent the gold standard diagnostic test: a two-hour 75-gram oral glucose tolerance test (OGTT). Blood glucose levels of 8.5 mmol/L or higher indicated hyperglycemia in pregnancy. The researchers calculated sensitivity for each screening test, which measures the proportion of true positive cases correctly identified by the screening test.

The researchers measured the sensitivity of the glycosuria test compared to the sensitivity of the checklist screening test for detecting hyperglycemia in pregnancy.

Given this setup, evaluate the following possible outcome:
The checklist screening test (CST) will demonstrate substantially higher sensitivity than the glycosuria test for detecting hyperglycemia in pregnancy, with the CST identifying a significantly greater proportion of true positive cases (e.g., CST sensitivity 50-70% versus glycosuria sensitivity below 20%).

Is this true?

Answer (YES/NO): YES